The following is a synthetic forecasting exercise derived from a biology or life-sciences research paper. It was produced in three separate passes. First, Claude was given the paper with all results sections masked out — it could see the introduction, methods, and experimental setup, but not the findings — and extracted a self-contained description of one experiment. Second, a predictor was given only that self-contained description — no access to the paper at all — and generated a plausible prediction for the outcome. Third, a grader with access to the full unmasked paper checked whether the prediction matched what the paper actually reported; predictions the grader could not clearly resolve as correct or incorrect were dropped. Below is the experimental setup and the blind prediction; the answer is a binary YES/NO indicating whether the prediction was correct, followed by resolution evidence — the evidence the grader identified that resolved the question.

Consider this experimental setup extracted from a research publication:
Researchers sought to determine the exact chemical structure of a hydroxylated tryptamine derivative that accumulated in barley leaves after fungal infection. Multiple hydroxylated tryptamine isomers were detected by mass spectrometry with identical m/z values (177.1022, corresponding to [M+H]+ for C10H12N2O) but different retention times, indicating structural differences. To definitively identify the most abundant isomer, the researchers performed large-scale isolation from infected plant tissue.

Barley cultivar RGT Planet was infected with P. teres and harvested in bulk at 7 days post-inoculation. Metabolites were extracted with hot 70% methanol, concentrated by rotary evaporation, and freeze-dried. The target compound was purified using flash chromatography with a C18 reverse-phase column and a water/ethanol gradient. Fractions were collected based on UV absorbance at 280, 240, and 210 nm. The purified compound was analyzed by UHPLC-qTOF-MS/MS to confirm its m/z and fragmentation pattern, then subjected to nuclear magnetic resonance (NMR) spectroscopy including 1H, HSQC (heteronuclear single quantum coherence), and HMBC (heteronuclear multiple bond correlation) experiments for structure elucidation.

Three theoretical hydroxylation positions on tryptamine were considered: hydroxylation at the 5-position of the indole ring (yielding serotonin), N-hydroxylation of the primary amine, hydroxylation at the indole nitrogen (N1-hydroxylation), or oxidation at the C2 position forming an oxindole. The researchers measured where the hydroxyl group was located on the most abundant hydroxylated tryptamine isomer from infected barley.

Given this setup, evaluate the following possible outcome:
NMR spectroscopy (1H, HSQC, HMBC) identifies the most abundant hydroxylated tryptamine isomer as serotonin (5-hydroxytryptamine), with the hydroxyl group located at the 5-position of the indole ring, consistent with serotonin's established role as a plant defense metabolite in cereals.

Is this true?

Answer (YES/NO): NO